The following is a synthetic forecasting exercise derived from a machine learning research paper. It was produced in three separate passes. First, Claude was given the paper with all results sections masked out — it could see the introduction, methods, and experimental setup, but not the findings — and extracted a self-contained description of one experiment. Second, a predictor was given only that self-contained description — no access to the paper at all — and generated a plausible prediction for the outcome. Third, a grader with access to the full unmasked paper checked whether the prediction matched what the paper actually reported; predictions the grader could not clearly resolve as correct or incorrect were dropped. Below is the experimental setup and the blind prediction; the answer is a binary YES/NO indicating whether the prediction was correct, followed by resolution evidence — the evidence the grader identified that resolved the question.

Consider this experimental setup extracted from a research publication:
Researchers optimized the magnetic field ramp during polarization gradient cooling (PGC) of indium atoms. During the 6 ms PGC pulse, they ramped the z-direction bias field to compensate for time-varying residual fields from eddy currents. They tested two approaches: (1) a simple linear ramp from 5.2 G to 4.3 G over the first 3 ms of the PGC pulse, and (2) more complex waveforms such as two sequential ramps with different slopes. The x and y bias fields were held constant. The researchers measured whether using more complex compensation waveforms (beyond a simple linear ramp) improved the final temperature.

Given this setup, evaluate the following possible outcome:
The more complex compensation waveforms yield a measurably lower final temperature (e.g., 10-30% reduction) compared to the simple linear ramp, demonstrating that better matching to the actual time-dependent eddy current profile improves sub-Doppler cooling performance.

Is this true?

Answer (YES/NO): NO